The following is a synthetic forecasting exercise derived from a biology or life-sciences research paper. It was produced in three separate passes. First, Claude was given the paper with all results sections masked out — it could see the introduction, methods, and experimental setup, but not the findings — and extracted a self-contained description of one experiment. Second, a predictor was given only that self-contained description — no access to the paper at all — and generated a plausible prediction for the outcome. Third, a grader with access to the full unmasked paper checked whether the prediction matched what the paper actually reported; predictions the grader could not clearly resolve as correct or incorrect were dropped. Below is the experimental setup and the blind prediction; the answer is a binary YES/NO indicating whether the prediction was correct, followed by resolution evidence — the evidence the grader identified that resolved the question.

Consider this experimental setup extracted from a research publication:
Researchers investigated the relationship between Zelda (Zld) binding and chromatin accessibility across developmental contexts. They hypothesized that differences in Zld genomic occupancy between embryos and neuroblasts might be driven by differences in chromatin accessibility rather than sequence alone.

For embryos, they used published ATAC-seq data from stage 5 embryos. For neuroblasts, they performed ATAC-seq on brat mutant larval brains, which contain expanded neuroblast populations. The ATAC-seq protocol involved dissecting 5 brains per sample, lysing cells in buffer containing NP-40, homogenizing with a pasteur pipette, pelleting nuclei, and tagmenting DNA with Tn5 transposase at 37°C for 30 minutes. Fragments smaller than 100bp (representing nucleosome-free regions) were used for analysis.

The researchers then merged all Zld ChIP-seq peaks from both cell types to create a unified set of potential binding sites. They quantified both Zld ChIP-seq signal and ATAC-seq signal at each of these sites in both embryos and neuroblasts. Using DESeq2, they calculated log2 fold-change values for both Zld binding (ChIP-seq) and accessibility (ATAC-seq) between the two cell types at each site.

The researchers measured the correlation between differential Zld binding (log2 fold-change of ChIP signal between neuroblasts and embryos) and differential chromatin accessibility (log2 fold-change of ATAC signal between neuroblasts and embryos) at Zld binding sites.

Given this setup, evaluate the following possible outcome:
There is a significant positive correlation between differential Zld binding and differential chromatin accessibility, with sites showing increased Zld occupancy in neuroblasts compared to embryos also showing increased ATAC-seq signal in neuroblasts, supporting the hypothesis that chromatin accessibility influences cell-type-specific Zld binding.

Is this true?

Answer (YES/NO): YES